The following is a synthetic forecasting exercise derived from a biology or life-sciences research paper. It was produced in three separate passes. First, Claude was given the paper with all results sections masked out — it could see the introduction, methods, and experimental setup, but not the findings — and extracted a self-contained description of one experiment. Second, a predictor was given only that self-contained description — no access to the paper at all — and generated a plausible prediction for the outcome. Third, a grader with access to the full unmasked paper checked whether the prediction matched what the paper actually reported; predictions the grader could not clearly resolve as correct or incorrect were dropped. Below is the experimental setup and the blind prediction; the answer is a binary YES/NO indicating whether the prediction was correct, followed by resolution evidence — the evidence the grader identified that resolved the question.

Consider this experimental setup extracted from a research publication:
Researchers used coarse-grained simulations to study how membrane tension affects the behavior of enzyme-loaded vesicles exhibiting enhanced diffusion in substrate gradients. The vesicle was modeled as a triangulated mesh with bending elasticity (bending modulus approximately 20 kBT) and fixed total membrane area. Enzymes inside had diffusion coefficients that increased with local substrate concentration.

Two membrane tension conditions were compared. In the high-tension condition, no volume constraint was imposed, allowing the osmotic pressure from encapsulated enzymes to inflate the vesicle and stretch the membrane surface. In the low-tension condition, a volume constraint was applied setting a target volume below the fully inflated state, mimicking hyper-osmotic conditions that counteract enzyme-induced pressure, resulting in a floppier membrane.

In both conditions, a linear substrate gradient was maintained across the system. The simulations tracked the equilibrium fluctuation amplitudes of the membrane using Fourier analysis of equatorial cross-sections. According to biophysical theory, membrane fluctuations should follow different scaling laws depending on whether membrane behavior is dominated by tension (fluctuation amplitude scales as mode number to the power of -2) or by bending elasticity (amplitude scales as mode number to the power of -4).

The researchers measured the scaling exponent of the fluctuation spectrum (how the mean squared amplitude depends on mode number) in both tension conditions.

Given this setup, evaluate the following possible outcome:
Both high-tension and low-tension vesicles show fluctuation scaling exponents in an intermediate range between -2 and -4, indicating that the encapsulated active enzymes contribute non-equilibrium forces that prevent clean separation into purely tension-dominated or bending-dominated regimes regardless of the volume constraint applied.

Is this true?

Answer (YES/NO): NO